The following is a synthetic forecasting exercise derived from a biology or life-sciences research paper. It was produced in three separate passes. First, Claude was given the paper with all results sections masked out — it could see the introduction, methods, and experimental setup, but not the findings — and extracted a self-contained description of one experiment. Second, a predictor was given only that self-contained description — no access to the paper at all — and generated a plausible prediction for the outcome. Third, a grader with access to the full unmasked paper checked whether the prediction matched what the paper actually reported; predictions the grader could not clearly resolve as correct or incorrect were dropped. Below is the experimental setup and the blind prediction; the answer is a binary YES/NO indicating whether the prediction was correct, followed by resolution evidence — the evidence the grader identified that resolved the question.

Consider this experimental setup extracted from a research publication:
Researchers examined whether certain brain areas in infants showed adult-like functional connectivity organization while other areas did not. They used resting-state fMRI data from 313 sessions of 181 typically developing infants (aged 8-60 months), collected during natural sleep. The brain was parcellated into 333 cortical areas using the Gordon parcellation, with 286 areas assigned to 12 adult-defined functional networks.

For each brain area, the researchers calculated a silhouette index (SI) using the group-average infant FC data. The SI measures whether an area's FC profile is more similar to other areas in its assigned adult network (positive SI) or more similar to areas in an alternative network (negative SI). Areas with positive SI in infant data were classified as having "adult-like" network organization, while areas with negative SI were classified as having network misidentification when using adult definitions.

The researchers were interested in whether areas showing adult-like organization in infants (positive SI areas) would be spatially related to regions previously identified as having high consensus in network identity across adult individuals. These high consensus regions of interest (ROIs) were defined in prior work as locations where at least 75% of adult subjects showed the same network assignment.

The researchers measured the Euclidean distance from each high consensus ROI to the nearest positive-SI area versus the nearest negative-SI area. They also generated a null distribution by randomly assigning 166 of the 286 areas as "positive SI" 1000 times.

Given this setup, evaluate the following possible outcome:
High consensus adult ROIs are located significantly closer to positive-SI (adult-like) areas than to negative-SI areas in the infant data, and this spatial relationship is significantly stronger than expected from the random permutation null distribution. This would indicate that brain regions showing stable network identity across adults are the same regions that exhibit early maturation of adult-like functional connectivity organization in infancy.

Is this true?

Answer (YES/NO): YES